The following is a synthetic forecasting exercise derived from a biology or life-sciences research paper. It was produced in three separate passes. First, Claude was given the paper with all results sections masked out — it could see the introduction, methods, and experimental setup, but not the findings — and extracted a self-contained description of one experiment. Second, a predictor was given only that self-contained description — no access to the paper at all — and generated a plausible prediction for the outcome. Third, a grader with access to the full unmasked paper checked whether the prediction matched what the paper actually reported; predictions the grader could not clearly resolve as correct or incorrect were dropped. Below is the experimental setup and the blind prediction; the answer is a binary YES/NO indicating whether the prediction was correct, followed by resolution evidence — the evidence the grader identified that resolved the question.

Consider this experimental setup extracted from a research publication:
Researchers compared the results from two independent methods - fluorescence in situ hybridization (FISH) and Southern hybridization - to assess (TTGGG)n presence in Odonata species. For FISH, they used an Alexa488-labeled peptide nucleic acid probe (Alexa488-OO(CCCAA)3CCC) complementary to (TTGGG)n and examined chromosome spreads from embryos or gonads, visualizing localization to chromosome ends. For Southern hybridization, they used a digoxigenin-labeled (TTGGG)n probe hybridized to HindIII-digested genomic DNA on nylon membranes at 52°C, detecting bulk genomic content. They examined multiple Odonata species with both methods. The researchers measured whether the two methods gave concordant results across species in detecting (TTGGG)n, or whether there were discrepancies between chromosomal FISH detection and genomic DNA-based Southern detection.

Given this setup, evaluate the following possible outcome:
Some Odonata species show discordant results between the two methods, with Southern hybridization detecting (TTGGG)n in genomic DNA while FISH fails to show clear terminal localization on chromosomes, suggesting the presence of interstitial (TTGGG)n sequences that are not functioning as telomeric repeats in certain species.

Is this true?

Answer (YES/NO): NO